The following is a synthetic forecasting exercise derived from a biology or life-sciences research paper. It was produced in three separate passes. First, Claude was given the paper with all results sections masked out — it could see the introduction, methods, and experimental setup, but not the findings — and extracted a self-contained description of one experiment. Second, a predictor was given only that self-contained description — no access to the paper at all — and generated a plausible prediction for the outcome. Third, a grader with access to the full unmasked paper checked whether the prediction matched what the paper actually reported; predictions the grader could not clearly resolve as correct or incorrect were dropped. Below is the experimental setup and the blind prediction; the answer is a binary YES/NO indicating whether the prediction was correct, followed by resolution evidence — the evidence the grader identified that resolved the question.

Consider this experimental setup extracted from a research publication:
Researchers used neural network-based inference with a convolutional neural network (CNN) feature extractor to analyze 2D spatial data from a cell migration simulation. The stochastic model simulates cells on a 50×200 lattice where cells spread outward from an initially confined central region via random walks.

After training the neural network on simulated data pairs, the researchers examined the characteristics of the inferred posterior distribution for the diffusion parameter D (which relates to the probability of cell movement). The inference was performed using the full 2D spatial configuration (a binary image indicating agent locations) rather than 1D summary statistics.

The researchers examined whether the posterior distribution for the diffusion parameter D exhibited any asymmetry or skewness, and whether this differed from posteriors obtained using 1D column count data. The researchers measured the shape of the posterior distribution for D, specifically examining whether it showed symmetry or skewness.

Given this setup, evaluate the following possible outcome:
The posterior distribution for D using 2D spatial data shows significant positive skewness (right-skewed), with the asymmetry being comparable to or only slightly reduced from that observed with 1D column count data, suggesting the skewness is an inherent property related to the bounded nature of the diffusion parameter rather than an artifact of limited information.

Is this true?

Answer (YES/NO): NO